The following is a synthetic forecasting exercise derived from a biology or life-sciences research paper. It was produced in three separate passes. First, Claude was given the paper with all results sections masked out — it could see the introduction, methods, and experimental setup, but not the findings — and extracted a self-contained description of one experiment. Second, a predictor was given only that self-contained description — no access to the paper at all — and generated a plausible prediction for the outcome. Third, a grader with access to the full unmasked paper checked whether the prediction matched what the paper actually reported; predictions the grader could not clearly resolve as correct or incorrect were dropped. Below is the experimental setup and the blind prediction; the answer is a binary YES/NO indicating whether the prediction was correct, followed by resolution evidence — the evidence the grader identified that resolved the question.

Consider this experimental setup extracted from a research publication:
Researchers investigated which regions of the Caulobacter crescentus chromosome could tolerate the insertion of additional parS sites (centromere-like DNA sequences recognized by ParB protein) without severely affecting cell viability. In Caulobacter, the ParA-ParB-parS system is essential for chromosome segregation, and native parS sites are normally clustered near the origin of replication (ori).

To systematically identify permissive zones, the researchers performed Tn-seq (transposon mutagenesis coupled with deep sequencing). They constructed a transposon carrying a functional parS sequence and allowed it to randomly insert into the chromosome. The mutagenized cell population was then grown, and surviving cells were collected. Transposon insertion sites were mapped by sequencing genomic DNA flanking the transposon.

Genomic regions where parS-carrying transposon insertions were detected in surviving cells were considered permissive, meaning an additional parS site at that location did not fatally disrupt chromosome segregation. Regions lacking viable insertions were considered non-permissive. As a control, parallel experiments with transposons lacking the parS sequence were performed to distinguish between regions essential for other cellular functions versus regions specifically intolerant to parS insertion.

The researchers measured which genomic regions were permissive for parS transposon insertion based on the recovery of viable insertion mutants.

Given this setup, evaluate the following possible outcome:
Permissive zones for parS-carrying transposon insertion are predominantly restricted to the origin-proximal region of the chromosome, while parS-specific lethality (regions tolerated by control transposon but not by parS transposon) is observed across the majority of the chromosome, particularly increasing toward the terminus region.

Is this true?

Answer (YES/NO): NO